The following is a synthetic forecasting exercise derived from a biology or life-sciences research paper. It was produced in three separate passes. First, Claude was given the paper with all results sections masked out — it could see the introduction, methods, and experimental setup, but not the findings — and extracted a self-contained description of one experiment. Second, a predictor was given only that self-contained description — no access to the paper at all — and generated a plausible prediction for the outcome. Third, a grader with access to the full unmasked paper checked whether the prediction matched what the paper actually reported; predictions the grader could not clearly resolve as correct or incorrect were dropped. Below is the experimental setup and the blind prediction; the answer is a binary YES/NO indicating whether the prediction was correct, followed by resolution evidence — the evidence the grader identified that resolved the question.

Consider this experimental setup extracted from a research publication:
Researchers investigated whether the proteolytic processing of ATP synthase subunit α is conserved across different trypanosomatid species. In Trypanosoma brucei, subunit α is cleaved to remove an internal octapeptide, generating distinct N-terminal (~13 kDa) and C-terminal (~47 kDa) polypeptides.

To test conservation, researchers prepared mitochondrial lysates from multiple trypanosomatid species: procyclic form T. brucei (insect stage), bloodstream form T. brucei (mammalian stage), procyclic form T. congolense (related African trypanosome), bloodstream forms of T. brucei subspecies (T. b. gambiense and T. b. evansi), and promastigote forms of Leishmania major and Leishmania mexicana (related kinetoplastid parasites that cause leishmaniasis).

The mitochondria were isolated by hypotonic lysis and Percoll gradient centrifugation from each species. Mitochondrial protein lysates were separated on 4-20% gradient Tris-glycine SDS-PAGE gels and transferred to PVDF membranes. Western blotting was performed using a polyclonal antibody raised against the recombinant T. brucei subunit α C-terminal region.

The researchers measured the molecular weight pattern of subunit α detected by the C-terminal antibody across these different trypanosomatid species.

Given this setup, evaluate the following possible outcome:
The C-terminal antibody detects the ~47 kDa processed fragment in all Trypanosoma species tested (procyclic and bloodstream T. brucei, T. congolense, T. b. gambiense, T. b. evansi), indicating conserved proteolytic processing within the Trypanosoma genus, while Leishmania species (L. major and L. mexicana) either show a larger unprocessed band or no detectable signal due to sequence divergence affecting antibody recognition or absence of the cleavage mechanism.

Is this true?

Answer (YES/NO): NO